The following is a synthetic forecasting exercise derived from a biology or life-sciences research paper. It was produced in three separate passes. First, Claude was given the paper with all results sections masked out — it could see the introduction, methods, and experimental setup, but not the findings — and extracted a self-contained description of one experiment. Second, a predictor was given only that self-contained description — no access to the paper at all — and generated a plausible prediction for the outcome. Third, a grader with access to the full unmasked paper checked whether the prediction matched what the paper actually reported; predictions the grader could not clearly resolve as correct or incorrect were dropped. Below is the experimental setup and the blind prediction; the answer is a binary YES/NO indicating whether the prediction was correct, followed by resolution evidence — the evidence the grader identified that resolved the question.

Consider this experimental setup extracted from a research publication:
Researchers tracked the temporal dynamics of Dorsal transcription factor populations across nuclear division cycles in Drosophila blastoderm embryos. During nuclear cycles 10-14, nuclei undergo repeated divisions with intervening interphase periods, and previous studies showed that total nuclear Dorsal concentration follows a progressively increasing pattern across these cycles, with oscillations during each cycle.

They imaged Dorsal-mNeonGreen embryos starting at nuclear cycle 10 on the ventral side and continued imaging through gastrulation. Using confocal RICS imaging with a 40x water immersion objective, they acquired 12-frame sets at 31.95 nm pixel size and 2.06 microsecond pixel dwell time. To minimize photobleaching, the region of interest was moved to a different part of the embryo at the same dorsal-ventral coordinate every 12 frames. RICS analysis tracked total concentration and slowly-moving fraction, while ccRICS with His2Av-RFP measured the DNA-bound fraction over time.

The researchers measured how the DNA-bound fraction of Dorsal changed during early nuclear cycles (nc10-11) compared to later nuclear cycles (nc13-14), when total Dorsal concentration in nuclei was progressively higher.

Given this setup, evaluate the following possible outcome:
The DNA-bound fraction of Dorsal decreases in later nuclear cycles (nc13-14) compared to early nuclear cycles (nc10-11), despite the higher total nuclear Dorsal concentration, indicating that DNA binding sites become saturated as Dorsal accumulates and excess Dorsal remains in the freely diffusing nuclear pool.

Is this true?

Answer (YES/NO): NO